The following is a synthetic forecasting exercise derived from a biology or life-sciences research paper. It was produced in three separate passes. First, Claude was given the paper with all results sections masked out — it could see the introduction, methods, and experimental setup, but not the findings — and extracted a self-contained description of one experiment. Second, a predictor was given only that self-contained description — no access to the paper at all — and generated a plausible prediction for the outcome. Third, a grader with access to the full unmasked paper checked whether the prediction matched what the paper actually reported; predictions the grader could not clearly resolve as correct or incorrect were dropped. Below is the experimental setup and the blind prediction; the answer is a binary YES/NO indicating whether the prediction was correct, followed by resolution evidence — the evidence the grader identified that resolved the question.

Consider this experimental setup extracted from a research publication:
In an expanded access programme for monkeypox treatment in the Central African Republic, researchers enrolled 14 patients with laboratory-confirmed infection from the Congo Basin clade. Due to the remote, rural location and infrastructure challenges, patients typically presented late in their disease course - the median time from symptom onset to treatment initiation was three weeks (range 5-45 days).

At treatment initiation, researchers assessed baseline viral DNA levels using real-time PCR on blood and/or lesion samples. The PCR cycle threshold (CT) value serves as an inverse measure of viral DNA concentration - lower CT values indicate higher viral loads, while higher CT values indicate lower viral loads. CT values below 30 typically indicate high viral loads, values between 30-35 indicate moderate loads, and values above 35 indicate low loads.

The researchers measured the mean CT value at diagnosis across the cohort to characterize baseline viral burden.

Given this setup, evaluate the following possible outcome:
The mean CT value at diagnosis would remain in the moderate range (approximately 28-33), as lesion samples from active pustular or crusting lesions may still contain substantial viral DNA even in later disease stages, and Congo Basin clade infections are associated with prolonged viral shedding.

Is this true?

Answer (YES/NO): YES